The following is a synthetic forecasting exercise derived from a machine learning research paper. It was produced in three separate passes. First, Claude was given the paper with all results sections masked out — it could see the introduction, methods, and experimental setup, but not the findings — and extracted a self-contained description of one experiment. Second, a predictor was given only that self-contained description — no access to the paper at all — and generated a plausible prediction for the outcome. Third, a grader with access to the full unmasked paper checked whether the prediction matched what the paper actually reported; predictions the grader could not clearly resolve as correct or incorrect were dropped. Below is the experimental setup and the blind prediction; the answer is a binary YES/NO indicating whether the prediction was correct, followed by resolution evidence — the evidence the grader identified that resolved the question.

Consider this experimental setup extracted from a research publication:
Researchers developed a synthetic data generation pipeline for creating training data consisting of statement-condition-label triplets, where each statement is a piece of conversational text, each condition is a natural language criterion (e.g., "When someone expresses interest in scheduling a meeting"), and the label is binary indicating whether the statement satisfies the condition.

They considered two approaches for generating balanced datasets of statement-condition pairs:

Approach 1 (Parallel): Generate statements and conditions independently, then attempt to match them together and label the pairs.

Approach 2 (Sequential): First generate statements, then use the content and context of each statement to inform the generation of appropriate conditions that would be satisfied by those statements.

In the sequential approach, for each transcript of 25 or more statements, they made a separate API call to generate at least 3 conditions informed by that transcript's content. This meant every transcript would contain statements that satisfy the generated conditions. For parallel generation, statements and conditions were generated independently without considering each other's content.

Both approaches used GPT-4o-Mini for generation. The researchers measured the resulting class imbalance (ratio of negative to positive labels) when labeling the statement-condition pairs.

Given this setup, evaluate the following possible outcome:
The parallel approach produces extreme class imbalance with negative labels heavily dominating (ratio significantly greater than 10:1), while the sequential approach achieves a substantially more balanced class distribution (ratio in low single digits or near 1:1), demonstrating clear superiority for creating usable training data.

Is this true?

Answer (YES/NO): NO